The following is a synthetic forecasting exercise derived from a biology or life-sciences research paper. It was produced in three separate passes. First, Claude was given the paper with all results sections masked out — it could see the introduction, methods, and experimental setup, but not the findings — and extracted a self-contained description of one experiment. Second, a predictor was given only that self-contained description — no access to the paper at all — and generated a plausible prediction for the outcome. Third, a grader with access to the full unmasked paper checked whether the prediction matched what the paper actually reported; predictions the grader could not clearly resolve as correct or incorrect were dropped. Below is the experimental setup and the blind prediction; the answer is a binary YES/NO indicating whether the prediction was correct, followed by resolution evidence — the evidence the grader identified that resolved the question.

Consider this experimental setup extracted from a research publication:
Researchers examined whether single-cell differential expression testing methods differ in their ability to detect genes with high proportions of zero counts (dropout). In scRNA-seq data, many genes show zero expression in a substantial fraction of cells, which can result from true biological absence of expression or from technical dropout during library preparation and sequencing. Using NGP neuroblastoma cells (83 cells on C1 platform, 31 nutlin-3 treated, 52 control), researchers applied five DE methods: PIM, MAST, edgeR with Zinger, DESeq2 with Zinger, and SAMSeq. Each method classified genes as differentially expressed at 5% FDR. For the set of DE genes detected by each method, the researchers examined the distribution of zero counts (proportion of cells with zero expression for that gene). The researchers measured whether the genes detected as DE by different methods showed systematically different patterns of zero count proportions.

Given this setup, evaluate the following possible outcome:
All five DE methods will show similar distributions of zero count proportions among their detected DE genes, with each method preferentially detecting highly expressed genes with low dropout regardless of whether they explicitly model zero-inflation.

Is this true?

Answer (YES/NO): NO